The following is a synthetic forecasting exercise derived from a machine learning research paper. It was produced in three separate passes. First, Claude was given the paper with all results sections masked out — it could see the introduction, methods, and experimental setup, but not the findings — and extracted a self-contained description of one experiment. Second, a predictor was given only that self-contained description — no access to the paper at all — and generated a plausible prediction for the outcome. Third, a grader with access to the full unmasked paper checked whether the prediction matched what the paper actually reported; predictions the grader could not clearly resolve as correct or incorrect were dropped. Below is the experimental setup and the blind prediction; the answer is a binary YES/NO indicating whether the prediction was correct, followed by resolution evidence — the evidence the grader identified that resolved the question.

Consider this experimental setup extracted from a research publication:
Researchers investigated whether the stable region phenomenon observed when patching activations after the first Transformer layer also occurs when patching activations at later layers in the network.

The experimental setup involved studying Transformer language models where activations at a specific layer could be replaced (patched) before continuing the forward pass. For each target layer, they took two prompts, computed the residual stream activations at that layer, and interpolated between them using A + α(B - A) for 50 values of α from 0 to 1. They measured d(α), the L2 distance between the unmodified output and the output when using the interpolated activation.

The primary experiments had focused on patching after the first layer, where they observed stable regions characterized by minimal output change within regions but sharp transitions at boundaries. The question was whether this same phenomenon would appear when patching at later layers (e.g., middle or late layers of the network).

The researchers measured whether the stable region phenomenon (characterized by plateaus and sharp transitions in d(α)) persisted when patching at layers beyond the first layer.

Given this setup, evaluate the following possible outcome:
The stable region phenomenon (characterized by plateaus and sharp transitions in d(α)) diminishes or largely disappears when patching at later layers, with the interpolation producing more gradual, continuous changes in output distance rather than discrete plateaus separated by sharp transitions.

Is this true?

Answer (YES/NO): NO